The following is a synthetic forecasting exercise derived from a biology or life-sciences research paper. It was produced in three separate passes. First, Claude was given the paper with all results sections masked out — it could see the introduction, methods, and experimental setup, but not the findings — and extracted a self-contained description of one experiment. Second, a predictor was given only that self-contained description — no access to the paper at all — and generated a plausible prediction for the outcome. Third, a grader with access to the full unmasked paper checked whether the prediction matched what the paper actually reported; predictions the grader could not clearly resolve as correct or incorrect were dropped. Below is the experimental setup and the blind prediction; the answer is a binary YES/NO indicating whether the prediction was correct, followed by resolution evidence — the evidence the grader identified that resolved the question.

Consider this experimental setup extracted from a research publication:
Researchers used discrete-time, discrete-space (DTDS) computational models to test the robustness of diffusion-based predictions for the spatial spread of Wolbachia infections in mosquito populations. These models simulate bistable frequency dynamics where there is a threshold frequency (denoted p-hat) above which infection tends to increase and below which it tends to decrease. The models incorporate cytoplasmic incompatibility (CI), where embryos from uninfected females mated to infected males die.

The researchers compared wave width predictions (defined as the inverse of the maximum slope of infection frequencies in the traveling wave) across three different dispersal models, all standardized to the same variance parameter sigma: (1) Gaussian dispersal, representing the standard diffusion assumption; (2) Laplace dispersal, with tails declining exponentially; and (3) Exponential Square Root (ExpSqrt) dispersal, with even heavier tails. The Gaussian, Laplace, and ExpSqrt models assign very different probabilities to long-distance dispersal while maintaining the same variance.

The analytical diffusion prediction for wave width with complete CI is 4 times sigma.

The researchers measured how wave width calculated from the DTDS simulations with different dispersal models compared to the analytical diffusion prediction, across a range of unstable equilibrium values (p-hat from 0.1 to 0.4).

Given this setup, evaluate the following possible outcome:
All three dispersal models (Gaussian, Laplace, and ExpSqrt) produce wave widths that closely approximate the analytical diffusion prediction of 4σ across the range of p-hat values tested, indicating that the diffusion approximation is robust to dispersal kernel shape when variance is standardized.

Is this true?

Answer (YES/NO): YES